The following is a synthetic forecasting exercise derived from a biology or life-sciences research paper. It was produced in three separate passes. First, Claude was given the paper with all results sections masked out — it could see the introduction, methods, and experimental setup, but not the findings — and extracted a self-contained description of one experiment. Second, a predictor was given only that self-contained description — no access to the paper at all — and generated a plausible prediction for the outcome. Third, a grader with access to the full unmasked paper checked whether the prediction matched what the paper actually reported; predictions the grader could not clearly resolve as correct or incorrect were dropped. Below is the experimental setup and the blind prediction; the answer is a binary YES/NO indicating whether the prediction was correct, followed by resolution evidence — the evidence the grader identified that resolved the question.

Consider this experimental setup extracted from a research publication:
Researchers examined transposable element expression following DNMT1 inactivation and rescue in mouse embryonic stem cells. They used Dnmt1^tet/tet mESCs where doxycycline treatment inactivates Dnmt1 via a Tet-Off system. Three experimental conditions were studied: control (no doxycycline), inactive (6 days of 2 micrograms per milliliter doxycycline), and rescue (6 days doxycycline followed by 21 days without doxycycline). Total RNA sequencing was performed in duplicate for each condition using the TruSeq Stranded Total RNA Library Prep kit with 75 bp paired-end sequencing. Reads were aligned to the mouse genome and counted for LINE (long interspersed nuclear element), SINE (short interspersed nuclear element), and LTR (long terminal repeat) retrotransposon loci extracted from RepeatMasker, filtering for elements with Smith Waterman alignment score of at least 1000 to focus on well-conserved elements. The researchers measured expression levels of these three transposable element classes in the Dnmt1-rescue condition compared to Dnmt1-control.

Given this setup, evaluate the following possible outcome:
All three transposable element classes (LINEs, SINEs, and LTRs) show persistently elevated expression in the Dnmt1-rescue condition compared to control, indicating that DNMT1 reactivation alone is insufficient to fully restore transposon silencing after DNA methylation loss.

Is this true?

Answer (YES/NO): NO